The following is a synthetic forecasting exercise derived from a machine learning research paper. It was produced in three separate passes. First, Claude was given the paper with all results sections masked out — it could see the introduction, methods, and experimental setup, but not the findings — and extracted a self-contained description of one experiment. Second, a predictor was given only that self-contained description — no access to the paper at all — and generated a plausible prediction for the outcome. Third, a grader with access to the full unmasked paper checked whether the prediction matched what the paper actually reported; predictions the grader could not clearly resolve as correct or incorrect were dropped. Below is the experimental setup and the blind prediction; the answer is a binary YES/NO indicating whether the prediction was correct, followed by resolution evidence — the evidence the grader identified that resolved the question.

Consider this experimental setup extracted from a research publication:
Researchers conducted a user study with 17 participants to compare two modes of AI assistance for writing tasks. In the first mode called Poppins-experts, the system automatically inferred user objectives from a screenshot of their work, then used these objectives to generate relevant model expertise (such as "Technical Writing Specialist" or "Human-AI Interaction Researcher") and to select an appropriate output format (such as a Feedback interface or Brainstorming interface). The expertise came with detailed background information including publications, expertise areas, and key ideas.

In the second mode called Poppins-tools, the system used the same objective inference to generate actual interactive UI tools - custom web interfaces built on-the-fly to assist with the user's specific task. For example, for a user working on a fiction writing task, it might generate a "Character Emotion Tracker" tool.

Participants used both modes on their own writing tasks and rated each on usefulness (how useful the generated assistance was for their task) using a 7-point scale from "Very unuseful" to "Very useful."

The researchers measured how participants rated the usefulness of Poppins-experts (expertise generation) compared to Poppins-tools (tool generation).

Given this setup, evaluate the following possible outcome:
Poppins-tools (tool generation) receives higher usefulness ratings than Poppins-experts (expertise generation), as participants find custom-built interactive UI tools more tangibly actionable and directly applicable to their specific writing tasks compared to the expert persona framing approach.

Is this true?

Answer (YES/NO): NO